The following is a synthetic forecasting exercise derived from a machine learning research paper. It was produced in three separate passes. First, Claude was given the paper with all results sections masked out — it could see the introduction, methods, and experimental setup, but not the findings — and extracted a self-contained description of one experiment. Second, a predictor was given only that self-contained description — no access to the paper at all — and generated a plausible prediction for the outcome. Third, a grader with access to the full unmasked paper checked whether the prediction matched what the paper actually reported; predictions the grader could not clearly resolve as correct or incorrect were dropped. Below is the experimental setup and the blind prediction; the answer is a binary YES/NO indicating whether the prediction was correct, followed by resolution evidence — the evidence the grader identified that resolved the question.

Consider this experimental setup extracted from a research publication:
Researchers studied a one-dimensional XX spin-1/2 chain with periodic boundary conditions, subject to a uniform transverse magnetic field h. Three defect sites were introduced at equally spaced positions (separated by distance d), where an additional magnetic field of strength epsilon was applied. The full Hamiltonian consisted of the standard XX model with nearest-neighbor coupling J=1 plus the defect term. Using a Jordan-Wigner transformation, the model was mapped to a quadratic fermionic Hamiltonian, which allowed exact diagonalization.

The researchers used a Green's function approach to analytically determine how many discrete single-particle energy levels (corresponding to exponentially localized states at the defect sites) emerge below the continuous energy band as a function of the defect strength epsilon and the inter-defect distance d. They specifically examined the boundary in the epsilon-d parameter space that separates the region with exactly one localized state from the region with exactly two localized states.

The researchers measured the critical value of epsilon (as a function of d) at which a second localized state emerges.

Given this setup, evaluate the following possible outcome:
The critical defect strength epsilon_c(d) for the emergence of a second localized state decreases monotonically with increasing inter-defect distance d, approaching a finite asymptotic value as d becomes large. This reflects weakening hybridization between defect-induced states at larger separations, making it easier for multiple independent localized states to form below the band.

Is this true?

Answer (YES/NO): NO